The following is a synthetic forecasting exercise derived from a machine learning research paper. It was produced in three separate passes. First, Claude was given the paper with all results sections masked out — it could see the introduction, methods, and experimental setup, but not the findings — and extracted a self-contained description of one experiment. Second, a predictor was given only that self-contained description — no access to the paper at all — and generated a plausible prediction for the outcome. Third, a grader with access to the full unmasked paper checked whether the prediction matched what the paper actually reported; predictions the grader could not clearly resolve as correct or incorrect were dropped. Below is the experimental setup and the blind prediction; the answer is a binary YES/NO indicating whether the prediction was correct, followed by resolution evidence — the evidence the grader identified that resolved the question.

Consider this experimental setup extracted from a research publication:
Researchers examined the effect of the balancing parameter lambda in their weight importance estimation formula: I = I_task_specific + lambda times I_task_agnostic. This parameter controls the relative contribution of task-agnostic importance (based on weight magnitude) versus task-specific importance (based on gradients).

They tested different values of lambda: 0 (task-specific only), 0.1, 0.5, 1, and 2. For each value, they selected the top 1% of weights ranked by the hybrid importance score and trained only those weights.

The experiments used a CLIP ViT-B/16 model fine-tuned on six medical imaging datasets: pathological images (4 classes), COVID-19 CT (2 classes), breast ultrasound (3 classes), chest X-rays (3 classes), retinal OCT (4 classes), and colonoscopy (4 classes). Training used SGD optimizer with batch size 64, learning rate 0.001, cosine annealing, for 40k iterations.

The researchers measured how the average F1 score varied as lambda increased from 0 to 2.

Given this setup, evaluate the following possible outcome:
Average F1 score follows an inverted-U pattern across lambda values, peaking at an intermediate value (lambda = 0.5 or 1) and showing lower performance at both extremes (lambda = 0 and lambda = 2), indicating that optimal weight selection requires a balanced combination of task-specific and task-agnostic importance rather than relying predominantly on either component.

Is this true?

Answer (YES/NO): YES